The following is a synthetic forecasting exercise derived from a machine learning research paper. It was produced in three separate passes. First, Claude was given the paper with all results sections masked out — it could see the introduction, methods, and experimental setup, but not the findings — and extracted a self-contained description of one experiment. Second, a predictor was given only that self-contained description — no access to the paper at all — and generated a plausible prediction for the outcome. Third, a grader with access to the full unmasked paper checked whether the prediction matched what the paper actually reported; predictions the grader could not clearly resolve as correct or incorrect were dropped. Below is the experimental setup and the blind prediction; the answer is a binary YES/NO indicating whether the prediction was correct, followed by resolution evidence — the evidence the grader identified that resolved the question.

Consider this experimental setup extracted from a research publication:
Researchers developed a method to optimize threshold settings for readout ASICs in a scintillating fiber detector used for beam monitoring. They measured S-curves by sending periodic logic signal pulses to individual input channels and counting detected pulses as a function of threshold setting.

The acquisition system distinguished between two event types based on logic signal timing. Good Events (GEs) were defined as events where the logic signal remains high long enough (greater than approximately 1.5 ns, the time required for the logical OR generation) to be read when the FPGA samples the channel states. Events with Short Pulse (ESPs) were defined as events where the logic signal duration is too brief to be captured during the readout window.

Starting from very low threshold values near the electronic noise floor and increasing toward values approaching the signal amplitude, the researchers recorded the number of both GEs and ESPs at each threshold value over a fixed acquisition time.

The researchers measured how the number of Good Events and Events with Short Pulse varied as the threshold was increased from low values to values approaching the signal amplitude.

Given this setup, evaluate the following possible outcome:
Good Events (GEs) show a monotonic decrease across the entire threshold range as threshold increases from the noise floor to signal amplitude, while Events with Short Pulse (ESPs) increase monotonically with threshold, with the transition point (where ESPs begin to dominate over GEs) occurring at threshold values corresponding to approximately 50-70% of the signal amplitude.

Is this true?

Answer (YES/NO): NO